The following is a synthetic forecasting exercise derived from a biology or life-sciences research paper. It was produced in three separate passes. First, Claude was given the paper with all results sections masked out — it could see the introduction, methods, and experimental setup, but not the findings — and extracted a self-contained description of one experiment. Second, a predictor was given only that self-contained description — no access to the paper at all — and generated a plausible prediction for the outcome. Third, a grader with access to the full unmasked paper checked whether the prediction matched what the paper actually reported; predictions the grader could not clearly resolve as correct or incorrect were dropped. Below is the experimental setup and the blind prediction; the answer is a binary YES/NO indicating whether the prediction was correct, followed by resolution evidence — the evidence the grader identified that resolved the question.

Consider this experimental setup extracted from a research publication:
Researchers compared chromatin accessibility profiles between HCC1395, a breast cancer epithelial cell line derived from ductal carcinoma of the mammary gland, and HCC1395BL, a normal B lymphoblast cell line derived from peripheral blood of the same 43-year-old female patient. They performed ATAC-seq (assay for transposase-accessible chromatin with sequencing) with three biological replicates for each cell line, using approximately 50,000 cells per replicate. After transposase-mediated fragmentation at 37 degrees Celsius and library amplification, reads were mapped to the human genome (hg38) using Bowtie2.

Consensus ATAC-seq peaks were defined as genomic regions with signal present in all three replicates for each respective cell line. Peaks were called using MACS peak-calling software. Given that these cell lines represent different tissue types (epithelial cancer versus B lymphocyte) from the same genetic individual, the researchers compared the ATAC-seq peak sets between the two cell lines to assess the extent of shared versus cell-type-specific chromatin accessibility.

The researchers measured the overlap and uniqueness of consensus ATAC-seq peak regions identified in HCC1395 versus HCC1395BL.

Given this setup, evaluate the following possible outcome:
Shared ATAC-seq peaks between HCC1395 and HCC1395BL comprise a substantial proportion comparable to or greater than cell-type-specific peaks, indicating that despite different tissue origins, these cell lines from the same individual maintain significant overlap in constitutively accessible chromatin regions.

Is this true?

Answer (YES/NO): NO